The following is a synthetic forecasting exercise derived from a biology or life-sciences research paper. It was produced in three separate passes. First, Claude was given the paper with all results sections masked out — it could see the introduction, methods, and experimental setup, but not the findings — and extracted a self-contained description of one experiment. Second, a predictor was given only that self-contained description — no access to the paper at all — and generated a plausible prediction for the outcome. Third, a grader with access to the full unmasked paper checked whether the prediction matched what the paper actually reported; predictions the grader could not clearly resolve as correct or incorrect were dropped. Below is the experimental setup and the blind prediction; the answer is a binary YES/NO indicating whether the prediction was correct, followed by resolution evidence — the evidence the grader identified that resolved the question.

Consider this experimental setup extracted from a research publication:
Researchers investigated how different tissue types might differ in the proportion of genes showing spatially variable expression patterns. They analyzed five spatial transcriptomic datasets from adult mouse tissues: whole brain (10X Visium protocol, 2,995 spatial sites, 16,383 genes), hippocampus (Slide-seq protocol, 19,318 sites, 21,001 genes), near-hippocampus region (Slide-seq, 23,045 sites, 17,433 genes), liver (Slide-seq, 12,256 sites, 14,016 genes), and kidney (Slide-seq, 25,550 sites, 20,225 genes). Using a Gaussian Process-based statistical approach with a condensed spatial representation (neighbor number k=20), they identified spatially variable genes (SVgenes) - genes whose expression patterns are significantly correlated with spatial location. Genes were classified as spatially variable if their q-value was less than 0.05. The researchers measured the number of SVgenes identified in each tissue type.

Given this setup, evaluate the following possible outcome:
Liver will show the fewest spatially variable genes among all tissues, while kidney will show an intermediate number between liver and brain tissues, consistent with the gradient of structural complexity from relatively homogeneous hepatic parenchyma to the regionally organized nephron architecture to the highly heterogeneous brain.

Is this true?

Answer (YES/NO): NO